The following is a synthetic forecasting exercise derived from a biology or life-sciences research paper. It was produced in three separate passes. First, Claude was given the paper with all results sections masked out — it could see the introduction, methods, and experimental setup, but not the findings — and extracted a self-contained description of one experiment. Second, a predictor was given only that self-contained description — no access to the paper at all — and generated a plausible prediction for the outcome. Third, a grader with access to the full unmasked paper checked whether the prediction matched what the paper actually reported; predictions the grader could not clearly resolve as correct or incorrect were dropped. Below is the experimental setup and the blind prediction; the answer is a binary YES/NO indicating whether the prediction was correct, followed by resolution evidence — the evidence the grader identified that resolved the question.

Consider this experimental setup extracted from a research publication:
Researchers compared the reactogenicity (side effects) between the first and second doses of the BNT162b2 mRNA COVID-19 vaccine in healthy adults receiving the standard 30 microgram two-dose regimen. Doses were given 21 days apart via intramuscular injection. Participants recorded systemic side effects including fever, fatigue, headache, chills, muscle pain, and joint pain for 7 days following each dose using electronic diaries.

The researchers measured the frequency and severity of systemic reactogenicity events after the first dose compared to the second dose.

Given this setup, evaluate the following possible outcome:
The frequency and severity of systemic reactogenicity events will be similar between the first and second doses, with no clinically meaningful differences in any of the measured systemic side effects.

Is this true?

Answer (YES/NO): NO